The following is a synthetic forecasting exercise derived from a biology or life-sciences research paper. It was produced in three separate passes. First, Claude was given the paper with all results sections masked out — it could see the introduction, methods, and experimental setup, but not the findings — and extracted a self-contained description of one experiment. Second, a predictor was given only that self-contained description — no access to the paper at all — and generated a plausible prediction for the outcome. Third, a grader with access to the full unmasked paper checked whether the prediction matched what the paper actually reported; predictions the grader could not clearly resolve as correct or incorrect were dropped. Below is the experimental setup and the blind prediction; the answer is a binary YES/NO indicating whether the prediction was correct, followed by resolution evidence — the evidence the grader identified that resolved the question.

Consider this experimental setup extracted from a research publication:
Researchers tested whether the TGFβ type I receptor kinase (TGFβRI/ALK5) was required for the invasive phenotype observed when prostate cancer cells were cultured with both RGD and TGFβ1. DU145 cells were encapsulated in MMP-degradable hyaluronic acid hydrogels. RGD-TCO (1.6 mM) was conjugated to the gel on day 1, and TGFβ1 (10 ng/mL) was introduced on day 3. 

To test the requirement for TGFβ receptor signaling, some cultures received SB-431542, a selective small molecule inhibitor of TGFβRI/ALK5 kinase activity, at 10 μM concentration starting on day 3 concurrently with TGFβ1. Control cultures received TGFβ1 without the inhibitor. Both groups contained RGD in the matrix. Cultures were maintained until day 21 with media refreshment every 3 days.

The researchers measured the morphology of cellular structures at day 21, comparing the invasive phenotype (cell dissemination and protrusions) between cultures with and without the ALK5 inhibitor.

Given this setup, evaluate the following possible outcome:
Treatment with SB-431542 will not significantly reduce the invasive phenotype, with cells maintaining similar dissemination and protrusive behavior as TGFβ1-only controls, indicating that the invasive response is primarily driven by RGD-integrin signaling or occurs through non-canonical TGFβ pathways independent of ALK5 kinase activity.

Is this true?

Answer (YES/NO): NO